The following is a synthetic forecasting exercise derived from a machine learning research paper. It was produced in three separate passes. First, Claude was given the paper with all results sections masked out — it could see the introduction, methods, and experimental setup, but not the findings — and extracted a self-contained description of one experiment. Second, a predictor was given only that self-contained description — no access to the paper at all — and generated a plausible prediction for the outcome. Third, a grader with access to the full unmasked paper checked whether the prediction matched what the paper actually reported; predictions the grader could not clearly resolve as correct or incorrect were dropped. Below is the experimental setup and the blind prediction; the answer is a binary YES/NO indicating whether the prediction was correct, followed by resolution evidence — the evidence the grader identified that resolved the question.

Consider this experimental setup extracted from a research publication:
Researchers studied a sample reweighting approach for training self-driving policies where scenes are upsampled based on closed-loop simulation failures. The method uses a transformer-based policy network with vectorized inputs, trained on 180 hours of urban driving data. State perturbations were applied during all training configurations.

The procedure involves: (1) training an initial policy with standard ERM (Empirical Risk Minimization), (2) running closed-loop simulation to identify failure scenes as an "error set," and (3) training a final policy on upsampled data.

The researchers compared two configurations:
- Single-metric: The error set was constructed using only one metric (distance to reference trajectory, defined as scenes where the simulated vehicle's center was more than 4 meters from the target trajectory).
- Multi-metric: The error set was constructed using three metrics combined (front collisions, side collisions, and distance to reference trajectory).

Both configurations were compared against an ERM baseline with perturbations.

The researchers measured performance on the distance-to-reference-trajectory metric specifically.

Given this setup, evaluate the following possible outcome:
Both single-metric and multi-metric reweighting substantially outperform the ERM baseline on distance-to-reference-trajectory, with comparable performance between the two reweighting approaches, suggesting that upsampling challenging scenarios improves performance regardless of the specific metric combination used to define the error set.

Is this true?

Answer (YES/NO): NO